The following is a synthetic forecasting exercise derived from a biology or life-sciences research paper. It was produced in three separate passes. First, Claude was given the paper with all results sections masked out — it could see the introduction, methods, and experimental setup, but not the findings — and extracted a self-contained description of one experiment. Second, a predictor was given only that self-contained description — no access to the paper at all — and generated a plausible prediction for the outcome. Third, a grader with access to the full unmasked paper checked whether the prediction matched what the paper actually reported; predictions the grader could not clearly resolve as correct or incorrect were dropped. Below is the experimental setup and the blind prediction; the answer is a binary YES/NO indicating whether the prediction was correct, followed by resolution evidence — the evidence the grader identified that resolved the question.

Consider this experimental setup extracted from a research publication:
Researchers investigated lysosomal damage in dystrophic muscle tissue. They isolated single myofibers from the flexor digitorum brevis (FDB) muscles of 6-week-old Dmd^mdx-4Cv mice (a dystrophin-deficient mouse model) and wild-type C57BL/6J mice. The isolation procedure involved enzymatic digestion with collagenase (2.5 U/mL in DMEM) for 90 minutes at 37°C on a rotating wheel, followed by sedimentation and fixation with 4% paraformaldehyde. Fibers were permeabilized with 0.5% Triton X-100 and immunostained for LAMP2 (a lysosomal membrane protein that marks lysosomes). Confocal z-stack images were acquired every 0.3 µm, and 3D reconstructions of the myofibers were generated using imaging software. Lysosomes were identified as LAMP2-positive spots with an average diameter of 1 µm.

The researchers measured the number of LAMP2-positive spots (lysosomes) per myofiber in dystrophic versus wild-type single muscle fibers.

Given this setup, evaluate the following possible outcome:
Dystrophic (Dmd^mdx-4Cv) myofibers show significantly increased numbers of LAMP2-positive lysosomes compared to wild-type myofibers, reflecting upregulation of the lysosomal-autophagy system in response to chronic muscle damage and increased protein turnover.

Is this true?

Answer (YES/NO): YES